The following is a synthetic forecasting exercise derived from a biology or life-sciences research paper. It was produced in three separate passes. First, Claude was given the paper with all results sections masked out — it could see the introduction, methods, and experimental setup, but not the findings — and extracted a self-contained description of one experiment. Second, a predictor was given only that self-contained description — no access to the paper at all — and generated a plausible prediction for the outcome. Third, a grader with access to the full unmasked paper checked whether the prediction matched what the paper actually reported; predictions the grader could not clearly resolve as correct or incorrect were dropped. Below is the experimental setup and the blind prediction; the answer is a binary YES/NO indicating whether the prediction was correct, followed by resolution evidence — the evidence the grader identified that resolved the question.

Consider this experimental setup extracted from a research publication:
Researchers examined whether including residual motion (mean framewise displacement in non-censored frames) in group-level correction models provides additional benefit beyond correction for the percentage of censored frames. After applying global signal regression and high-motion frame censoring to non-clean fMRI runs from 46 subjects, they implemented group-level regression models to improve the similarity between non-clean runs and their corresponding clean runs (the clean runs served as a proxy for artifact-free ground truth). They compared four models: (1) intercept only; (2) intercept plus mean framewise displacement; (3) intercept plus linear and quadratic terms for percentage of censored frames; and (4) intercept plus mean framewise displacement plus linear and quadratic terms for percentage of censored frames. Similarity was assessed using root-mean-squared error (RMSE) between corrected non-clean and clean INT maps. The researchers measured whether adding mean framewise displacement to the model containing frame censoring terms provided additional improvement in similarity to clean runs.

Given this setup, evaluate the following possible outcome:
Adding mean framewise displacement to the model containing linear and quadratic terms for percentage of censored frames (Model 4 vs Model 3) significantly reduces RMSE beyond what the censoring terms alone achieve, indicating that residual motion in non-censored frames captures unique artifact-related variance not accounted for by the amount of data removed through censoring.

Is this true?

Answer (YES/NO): YES